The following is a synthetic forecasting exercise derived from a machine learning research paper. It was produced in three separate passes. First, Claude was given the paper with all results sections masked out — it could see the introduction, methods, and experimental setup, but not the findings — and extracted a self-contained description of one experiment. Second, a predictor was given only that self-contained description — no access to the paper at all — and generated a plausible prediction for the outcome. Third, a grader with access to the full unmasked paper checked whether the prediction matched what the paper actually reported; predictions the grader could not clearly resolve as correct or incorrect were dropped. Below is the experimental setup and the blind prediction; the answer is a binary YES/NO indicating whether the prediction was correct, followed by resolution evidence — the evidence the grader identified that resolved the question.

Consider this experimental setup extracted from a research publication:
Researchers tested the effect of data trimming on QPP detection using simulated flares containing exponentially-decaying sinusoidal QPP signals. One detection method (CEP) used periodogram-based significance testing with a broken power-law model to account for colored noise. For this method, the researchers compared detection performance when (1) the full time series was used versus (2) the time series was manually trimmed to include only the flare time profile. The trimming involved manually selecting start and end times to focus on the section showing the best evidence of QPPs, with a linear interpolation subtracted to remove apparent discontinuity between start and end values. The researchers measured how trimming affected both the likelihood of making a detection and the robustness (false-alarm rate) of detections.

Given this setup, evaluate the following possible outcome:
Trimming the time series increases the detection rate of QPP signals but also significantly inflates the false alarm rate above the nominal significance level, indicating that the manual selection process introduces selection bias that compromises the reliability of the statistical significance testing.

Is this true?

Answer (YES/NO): NO